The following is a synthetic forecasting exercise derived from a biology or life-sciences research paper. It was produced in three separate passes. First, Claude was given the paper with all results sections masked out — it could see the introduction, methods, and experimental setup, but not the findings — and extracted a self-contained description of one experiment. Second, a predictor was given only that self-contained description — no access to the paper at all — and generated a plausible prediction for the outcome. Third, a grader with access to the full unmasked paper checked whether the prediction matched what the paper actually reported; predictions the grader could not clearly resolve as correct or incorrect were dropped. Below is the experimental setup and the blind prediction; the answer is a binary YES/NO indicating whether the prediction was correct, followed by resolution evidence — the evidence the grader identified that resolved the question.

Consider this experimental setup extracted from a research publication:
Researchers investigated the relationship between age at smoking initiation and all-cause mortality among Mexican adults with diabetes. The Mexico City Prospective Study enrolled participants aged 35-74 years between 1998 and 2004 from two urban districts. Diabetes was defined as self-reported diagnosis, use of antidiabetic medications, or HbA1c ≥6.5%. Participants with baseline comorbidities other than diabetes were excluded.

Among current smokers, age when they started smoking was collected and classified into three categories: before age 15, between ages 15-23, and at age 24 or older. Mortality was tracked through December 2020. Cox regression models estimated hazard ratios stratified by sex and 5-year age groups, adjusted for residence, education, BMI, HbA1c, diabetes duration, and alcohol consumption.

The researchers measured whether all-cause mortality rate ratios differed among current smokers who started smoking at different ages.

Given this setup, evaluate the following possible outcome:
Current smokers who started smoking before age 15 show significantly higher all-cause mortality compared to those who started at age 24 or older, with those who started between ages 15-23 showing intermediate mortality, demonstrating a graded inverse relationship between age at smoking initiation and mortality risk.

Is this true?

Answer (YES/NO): NO